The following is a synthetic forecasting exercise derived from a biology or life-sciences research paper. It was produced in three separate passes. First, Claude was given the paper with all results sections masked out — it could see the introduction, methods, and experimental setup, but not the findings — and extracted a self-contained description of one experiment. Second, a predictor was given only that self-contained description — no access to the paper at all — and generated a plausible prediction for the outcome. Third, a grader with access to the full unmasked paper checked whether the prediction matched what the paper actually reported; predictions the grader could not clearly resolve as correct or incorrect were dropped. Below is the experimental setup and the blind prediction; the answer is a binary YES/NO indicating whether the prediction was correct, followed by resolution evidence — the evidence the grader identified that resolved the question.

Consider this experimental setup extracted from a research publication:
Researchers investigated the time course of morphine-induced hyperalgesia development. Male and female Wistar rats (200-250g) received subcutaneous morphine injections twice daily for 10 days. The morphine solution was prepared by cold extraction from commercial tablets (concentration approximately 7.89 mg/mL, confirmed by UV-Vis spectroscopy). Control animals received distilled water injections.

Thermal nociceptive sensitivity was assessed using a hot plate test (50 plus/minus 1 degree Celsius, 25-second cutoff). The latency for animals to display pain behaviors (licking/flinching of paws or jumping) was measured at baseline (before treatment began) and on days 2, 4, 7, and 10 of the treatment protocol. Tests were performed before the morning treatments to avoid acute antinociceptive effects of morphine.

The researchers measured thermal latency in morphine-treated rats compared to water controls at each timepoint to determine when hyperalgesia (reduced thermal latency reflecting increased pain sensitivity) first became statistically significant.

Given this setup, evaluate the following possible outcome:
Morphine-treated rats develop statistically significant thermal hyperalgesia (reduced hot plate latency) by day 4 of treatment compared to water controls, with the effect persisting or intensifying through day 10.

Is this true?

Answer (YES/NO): NO